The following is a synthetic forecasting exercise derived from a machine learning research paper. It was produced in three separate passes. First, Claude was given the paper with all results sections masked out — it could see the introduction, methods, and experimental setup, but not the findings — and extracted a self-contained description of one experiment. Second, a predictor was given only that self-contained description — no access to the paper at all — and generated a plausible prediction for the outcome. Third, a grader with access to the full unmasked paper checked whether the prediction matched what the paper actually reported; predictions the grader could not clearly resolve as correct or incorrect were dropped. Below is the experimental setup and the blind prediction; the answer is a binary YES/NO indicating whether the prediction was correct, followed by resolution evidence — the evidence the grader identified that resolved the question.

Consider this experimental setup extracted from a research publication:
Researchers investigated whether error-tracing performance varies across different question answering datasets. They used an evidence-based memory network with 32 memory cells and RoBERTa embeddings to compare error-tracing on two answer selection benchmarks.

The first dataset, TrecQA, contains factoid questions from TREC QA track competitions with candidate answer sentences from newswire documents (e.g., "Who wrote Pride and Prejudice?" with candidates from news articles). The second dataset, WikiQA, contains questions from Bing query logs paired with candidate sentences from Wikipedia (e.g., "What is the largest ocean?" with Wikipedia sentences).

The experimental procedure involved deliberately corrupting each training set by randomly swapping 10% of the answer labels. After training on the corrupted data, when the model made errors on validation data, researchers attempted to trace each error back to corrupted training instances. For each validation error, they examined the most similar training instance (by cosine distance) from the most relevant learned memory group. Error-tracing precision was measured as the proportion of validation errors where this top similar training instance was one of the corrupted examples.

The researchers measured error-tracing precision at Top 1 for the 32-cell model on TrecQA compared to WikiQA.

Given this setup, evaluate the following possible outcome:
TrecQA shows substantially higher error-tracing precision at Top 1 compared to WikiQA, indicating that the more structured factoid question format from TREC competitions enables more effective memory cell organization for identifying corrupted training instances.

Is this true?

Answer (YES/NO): YES